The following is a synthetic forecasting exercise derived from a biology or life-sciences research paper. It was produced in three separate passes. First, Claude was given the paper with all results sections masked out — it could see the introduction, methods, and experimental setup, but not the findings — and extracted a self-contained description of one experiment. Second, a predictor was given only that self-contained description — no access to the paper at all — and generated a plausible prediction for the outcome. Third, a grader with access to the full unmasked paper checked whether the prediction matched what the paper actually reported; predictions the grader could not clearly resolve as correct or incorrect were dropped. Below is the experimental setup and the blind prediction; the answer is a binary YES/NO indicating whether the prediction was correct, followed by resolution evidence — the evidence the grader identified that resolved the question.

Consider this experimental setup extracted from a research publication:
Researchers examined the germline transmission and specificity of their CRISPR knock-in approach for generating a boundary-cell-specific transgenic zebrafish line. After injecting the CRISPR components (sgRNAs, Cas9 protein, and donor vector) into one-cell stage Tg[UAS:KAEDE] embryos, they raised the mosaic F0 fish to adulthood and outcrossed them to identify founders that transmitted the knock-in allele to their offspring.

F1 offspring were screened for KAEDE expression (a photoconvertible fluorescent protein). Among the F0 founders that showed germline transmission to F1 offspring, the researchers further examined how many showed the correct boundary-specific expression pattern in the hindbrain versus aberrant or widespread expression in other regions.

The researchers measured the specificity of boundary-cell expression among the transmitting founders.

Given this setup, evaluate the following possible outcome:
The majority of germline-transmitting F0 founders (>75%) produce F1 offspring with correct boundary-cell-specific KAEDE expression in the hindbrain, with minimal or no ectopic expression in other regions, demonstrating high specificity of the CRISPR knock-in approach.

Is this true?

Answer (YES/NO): NO